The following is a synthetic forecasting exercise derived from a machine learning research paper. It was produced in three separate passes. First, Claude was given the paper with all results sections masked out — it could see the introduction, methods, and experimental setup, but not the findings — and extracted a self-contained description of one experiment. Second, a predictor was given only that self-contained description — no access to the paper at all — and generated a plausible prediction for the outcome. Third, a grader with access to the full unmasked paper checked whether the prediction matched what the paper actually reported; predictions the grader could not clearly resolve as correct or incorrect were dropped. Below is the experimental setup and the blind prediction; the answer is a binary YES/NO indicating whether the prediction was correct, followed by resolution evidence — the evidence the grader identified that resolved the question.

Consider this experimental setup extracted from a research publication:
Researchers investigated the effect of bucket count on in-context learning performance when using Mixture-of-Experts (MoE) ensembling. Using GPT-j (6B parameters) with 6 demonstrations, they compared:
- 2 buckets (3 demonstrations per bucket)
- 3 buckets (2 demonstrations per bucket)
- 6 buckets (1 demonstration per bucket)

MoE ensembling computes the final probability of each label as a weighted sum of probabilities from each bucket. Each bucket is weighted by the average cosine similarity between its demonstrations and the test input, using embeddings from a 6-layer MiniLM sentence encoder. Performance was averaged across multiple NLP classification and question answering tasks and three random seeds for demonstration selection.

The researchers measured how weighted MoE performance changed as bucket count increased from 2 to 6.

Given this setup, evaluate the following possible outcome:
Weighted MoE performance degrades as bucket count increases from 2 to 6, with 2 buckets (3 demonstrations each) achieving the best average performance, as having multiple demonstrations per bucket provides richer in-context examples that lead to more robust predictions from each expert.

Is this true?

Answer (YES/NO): NO